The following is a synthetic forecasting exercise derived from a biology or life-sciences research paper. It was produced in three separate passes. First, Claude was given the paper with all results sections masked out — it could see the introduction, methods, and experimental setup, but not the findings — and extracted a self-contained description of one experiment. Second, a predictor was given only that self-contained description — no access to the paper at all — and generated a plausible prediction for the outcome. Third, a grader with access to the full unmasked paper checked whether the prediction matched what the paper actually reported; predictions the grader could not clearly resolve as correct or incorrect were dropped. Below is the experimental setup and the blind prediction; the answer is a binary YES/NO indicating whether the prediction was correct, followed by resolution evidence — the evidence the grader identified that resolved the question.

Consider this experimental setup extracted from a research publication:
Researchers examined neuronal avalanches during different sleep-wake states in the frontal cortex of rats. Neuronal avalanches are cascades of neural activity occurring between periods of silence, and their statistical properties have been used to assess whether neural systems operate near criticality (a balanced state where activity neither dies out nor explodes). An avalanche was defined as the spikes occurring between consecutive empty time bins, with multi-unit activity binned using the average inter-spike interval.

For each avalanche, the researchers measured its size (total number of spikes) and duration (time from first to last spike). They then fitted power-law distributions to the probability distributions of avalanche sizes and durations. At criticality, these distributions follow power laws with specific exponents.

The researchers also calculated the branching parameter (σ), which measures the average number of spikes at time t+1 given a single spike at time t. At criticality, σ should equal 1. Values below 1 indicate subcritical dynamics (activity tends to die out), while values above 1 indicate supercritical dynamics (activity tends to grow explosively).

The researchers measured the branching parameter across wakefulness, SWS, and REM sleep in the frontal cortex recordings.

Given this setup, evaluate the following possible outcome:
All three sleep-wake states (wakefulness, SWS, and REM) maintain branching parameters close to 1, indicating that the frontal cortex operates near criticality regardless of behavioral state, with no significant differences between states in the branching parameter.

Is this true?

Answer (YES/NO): YES